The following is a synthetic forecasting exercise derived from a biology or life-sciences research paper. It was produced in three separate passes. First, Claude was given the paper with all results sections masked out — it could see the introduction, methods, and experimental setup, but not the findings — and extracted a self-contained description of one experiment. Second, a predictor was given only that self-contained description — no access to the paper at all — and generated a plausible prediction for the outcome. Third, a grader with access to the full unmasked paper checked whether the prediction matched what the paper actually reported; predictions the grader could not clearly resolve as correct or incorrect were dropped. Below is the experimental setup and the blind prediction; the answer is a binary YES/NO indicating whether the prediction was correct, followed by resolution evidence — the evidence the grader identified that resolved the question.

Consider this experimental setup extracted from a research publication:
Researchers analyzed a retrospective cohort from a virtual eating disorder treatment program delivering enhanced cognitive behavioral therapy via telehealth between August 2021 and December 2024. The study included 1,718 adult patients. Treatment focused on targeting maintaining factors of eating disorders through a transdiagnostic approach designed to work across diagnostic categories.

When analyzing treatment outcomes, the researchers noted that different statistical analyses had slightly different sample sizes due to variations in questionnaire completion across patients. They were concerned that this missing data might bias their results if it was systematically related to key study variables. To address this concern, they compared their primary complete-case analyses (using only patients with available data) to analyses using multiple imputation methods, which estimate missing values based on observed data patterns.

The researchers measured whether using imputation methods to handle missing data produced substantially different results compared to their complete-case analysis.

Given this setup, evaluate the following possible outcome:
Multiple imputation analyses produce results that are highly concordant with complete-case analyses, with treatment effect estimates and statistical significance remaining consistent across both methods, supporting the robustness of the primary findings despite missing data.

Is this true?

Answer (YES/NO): YES